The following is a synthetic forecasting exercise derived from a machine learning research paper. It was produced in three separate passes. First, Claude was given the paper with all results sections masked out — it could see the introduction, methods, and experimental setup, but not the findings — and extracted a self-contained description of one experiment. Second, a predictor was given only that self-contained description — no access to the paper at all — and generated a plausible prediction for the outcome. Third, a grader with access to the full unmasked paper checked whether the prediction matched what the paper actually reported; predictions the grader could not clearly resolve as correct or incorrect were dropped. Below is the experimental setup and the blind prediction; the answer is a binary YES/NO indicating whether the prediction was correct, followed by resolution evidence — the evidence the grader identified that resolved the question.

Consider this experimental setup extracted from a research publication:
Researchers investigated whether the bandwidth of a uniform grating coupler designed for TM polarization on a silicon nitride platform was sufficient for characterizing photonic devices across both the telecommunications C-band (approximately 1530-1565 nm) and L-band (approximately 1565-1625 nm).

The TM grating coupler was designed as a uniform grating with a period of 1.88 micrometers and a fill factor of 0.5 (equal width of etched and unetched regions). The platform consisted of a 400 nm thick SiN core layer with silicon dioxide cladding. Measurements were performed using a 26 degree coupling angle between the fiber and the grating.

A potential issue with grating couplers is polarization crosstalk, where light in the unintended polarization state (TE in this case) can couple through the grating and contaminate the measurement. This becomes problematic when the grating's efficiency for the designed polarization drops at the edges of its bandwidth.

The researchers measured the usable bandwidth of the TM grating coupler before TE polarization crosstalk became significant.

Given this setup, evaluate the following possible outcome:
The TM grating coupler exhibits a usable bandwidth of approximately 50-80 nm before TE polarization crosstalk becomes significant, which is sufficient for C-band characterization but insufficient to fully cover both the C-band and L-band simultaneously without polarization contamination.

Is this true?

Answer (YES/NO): NO